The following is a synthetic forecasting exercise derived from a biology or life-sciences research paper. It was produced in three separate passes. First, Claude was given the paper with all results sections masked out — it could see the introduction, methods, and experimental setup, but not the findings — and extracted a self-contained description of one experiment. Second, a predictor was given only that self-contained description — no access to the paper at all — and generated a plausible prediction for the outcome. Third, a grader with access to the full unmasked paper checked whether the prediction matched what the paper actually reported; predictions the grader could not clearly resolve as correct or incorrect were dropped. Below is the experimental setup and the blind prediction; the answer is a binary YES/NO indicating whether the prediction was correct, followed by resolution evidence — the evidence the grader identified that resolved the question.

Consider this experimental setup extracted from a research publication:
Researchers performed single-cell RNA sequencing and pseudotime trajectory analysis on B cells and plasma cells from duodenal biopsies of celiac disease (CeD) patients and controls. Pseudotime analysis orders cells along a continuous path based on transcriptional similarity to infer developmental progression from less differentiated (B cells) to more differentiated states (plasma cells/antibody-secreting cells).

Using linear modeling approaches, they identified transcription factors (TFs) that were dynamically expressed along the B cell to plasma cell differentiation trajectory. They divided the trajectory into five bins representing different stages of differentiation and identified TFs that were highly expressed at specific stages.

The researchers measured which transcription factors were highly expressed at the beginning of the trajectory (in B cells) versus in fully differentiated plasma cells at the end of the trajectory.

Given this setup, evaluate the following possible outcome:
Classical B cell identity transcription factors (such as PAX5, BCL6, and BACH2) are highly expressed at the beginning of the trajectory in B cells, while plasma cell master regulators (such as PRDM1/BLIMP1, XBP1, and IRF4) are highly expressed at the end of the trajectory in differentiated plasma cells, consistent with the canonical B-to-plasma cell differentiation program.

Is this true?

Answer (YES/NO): NO